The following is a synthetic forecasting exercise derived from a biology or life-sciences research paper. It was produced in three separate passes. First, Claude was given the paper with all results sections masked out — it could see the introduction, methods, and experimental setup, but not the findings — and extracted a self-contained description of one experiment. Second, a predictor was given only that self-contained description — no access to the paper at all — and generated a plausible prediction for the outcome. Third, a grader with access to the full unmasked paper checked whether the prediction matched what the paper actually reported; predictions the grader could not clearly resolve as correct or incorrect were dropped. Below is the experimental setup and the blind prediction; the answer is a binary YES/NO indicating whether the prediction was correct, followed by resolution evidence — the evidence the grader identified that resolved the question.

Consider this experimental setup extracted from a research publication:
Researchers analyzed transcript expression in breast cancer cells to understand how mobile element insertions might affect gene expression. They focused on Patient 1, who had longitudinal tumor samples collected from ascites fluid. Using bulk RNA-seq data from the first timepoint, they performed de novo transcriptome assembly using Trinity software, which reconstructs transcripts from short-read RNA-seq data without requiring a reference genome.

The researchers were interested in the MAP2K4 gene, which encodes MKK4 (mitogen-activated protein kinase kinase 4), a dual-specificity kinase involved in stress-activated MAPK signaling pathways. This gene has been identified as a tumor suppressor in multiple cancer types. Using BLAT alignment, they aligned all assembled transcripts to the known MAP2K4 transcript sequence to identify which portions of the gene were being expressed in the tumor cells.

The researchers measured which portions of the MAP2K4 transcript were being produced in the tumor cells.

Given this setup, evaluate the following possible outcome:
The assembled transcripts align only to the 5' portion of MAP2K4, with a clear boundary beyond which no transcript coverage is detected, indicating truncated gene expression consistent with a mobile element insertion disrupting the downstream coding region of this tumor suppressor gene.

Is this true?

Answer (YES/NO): NO